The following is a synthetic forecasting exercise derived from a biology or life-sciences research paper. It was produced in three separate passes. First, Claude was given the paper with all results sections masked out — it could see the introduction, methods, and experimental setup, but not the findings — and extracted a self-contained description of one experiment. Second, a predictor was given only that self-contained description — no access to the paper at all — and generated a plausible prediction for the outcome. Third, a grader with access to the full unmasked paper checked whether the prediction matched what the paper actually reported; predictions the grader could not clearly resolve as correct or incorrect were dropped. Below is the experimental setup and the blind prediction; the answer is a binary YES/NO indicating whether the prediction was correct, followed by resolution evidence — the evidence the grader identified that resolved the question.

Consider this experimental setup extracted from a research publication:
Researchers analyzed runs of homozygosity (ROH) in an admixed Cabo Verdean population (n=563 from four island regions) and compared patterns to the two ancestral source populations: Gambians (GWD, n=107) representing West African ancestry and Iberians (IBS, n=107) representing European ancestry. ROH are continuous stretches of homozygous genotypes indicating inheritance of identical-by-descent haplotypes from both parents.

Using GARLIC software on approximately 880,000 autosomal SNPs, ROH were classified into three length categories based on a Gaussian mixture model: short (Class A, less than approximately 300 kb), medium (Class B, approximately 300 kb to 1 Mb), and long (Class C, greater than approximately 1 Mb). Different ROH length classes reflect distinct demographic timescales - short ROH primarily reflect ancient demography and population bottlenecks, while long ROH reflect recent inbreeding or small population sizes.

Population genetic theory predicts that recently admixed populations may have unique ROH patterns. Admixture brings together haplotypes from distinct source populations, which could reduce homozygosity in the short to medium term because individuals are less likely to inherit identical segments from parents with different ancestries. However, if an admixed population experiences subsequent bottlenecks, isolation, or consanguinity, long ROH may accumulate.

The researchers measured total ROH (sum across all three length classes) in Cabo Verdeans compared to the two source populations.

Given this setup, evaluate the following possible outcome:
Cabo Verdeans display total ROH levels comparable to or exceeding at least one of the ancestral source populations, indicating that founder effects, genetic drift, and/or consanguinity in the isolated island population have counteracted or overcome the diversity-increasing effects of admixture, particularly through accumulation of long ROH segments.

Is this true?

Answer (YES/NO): YES